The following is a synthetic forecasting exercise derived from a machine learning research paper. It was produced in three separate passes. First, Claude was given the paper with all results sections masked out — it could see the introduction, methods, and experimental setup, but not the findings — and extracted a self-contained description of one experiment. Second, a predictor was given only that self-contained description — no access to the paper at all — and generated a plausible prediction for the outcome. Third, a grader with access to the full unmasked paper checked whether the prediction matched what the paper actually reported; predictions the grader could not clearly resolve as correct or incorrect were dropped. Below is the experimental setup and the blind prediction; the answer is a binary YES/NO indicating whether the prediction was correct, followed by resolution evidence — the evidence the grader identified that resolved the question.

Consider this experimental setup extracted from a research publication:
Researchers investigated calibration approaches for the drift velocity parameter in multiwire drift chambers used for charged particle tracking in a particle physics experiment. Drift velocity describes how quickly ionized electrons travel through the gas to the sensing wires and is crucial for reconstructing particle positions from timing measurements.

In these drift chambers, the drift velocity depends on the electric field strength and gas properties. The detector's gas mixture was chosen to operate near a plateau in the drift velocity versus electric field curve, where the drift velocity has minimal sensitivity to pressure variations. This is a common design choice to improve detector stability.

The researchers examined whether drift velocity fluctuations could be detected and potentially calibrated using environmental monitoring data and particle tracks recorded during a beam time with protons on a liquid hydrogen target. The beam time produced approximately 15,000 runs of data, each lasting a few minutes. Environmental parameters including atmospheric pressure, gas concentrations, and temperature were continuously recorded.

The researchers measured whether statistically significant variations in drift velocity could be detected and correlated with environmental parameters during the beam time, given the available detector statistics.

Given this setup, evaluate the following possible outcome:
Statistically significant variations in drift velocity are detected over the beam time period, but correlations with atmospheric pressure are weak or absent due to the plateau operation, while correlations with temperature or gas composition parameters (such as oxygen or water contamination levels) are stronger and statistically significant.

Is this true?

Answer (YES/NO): NO